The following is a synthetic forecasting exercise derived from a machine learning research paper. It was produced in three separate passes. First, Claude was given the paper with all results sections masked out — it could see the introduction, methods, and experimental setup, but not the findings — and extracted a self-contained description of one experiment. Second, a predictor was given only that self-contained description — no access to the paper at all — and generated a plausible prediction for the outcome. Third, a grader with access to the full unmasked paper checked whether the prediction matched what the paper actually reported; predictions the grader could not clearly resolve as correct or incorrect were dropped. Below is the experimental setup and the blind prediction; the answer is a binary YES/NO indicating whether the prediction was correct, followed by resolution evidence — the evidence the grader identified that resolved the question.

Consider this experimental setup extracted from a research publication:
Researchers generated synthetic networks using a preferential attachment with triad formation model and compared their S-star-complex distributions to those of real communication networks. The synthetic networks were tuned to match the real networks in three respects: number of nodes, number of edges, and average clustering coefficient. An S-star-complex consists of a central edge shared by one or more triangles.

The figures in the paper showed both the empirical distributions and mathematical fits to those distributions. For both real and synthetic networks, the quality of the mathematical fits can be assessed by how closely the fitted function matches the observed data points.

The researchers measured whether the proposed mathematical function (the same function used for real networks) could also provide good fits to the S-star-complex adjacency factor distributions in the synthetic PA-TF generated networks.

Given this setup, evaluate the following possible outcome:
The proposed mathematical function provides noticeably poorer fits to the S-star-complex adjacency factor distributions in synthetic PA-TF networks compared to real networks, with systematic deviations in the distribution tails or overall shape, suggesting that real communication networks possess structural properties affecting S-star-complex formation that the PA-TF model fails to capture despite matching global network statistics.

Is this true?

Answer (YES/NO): NO